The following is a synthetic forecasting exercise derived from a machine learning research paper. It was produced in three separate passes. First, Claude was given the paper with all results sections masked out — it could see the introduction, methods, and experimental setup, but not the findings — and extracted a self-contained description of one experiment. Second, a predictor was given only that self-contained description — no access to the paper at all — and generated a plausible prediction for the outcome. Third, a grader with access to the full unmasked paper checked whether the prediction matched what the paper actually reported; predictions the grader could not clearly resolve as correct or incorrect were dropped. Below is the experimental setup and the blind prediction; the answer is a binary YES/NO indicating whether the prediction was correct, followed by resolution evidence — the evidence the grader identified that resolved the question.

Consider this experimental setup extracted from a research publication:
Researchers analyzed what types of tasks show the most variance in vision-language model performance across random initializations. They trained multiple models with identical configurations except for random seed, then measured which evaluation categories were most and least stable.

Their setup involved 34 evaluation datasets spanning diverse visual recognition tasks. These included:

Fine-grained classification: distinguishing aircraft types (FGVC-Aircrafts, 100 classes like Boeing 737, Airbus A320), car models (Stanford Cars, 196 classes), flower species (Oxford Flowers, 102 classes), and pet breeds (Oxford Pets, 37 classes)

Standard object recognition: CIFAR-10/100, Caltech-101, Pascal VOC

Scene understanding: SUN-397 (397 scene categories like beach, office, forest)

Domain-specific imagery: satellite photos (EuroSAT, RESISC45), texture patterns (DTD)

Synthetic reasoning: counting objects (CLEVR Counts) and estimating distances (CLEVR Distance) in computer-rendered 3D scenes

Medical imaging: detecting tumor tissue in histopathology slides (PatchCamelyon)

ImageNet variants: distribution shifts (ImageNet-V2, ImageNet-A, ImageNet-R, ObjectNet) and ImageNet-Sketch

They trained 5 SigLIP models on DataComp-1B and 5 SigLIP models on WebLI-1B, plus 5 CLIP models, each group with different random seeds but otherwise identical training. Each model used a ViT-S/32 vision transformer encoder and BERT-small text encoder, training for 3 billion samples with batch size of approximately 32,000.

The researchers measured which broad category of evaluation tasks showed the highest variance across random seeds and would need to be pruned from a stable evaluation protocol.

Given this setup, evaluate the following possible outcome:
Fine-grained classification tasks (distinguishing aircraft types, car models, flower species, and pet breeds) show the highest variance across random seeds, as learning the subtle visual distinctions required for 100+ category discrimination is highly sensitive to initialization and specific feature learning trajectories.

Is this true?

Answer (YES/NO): NO